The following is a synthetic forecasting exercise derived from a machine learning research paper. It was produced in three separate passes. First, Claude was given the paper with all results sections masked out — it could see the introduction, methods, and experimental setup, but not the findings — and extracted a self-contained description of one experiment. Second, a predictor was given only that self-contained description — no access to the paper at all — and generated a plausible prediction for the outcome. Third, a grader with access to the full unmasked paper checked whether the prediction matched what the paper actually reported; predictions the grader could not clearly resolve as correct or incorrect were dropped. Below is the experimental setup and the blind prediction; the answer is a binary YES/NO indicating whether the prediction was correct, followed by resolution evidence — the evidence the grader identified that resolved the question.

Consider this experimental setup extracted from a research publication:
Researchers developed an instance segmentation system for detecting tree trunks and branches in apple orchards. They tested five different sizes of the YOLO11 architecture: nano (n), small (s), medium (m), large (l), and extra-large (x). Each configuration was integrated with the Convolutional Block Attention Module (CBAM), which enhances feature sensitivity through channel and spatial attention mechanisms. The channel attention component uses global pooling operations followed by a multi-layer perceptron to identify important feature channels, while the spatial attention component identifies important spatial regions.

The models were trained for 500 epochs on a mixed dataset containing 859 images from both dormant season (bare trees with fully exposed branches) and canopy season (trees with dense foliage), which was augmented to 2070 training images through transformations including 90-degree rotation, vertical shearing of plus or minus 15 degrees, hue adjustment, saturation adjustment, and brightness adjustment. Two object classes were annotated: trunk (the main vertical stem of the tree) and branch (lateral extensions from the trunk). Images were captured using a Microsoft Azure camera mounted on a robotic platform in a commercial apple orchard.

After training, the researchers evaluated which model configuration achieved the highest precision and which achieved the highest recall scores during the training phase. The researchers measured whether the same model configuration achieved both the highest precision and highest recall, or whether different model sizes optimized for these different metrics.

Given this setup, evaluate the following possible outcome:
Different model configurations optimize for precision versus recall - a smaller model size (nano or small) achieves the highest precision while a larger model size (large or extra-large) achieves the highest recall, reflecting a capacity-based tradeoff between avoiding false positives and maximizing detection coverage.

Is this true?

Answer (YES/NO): NO